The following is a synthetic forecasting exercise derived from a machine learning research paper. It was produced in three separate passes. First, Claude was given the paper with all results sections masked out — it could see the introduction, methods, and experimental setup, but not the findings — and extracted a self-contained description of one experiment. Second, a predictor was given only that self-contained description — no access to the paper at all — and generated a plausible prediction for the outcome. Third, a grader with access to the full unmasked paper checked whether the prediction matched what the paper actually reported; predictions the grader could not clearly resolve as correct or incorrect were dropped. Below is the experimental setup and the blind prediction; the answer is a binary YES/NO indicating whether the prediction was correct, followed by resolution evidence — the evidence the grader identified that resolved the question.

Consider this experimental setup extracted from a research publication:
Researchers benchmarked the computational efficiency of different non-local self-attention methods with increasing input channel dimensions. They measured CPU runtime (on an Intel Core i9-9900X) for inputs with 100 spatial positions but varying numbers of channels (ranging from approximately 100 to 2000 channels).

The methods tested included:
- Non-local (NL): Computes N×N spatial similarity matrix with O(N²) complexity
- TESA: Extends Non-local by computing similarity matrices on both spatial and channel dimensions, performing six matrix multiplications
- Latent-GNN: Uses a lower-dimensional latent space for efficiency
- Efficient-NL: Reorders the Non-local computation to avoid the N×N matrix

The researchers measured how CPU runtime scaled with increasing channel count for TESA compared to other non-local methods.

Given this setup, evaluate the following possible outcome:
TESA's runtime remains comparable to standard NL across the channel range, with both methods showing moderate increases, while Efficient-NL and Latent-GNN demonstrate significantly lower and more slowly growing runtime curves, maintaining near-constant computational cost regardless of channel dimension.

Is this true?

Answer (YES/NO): NO